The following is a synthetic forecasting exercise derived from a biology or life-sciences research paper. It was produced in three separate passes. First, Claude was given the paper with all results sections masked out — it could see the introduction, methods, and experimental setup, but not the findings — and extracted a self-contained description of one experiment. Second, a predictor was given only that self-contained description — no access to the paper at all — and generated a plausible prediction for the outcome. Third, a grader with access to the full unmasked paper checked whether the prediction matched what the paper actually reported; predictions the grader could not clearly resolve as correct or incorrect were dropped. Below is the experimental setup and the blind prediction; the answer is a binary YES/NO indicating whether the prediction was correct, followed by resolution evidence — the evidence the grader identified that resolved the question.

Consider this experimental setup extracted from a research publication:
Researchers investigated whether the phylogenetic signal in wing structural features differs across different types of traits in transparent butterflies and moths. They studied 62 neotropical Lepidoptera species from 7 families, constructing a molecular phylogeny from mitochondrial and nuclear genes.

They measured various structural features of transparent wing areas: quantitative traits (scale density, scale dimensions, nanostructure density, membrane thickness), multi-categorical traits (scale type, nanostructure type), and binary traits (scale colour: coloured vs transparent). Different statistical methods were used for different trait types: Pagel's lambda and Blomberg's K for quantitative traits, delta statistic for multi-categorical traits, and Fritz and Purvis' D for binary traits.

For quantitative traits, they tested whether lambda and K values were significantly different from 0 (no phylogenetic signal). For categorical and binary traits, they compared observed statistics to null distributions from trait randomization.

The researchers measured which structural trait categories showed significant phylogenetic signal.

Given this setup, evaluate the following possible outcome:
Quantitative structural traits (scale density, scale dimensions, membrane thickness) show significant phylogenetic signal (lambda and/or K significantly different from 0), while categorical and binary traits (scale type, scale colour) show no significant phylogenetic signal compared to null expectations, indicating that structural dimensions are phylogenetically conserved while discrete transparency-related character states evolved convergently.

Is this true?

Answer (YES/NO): NO